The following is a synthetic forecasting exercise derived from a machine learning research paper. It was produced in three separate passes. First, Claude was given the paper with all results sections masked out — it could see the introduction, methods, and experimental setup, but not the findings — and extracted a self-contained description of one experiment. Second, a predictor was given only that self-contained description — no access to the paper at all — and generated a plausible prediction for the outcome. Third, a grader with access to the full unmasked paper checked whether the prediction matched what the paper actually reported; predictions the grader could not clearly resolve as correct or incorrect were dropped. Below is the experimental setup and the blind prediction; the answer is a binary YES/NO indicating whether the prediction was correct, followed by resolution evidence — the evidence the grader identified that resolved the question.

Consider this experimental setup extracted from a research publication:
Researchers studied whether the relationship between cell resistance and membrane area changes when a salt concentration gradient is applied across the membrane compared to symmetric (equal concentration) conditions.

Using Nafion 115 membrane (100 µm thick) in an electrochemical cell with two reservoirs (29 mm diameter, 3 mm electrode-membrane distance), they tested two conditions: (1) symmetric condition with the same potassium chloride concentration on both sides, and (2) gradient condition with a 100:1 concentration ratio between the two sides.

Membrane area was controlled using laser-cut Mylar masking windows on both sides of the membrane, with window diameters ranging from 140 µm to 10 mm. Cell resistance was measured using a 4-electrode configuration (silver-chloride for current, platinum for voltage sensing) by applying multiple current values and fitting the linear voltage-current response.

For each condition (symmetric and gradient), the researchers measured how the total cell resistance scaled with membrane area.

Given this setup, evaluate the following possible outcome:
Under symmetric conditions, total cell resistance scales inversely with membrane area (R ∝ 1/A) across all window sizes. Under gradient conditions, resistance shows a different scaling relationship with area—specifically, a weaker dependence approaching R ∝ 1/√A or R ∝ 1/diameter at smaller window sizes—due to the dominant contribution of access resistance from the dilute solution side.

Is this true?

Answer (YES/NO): NO